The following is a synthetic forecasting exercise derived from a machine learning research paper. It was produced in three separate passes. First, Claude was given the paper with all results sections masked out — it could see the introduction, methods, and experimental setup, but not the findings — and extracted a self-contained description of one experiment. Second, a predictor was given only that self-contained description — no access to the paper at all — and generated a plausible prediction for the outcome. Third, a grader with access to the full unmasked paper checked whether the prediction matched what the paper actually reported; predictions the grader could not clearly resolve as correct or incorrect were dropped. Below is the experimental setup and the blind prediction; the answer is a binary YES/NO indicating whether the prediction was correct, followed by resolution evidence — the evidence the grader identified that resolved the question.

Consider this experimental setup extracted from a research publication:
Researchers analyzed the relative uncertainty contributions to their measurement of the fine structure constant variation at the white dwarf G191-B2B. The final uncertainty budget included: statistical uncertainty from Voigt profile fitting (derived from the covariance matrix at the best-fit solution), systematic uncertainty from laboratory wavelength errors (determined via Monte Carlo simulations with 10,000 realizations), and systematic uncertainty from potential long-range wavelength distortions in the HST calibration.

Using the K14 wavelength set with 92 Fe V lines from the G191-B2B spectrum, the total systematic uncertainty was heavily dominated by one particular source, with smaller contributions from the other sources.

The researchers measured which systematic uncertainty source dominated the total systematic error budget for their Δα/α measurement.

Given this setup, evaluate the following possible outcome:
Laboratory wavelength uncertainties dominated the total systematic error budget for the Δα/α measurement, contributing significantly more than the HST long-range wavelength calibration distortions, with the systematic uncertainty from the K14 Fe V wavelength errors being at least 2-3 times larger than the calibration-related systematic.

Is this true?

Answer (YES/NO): YES